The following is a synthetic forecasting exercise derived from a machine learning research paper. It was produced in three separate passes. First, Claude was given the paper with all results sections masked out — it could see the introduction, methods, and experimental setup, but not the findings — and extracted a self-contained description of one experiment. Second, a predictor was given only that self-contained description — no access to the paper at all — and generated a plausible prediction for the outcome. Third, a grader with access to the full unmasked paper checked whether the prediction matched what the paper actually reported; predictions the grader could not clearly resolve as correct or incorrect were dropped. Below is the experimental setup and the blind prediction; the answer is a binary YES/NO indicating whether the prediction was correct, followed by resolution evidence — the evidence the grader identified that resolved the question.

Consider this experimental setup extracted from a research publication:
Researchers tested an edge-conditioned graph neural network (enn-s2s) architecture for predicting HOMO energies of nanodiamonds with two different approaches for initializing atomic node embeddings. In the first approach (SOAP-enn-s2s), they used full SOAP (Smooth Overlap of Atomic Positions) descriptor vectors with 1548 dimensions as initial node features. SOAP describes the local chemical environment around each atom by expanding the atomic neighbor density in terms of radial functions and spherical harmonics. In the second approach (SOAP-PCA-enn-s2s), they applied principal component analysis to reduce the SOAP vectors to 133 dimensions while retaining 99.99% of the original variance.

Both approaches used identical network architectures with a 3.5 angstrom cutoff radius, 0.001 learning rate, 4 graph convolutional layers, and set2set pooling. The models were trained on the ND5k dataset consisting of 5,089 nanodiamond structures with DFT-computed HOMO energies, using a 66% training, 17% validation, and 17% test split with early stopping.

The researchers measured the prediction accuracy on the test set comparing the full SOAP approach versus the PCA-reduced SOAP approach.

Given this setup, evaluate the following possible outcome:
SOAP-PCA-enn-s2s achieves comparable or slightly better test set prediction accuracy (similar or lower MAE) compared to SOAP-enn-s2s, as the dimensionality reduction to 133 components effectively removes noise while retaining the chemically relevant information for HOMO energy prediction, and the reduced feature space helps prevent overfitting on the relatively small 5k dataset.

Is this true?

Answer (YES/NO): YES